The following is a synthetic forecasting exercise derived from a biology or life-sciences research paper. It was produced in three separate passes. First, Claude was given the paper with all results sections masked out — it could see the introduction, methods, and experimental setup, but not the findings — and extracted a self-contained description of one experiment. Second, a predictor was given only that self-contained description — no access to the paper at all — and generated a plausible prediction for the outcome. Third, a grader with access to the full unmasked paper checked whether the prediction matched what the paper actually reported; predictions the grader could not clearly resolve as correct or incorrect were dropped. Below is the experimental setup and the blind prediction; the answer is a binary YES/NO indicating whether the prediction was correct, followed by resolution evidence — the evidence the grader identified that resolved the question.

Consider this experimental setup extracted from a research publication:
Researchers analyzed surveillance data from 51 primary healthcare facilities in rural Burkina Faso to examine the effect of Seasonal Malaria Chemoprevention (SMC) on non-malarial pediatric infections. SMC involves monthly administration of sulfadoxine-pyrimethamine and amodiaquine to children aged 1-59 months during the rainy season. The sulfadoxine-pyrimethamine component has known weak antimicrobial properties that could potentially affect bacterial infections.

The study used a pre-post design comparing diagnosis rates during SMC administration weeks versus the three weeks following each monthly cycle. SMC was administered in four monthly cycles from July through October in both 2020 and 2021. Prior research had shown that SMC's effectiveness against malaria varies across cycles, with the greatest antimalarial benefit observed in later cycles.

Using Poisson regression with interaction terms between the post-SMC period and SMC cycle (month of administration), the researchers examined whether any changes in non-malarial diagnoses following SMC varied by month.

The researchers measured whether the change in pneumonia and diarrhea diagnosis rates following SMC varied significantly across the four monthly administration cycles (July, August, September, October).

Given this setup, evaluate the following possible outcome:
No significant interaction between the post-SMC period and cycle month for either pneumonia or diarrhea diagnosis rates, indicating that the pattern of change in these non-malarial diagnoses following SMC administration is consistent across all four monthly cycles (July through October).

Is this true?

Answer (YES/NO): NO